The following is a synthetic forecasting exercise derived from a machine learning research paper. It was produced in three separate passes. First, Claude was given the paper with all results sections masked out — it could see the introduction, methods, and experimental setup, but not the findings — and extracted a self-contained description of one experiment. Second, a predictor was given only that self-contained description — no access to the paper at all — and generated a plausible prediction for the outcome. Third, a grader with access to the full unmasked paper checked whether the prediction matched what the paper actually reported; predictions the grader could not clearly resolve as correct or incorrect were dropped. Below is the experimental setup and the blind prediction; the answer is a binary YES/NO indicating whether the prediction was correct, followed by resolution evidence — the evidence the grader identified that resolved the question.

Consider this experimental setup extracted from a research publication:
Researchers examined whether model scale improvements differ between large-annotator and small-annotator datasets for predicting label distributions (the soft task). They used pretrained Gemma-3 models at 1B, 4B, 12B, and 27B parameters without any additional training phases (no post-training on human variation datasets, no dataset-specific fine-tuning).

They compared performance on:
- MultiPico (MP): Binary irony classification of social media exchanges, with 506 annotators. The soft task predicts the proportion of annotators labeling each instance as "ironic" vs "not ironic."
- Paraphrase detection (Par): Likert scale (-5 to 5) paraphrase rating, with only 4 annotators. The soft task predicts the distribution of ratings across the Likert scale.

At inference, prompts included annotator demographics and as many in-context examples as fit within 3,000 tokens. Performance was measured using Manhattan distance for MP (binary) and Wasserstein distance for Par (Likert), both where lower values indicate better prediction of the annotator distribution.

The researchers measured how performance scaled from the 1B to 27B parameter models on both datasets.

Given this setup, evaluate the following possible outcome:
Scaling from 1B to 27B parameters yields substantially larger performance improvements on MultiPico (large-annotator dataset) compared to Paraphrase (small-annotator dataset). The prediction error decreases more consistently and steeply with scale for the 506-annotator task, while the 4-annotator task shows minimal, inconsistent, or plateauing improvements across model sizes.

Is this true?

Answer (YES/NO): NO